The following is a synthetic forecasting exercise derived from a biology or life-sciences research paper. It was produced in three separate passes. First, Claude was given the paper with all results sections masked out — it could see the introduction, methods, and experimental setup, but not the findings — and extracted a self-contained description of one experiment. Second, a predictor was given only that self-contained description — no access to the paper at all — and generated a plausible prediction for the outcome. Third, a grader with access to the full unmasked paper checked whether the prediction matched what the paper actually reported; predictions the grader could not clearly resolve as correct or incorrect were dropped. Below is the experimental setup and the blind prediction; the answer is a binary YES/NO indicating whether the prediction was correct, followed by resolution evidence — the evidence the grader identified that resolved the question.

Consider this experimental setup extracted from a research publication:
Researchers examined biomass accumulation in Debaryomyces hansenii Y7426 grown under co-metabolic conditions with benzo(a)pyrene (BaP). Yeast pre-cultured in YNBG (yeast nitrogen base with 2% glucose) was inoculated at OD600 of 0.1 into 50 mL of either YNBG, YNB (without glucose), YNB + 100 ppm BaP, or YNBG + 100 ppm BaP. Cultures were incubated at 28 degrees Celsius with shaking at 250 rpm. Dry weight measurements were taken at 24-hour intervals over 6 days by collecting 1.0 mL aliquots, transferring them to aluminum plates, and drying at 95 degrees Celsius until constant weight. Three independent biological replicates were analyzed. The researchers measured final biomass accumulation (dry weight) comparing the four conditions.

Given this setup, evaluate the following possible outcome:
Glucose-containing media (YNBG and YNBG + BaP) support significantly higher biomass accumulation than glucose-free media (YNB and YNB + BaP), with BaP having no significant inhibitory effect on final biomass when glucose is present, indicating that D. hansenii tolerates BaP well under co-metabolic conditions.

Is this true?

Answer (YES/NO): YES